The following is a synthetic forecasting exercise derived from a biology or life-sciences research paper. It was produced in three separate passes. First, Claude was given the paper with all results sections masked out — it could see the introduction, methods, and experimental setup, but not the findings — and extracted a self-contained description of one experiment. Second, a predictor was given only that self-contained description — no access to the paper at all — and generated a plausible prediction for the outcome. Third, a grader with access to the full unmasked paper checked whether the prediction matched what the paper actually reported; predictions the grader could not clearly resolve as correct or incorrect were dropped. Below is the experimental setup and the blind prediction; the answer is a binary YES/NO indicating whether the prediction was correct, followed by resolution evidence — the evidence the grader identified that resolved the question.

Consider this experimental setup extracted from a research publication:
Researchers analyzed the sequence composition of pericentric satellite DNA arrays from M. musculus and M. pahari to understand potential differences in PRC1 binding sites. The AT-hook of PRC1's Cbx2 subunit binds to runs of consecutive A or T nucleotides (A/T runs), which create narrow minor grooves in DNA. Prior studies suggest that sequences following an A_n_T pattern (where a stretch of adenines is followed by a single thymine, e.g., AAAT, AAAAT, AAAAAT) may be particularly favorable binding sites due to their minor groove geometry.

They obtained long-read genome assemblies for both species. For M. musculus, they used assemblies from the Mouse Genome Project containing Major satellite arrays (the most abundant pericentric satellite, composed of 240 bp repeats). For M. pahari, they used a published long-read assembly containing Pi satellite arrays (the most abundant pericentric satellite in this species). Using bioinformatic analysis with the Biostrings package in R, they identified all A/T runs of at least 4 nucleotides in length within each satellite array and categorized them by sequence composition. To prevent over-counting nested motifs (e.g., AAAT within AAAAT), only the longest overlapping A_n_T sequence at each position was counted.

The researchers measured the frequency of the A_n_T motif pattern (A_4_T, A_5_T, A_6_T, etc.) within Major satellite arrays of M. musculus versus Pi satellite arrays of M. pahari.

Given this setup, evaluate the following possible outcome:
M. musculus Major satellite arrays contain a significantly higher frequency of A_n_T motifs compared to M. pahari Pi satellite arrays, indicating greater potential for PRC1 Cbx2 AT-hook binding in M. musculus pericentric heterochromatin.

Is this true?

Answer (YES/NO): YES